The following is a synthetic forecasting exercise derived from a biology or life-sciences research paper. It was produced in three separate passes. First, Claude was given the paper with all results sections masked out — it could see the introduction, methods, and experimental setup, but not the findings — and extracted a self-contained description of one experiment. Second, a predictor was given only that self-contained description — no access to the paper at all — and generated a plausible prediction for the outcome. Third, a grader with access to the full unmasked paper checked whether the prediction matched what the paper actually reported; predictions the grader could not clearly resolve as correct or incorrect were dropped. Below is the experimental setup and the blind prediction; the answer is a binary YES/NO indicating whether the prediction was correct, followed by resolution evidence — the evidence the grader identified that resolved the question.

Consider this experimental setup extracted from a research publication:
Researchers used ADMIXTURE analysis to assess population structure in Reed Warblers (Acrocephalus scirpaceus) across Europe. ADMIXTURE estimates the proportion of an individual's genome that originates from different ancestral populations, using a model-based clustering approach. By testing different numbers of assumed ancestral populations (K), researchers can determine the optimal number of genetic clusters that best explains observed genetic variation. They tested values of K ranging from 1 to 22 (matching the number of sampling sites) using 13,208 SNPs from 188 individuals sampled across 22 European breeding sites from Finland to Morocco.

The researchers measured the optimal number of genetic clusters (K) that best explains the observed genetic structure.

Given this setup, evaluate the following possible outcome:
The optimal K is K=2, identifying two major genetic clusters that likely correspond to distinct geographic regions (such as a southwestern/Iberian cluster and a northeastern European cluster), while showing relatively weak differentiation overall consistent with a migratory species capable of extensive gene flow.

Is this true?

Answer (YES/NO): NO